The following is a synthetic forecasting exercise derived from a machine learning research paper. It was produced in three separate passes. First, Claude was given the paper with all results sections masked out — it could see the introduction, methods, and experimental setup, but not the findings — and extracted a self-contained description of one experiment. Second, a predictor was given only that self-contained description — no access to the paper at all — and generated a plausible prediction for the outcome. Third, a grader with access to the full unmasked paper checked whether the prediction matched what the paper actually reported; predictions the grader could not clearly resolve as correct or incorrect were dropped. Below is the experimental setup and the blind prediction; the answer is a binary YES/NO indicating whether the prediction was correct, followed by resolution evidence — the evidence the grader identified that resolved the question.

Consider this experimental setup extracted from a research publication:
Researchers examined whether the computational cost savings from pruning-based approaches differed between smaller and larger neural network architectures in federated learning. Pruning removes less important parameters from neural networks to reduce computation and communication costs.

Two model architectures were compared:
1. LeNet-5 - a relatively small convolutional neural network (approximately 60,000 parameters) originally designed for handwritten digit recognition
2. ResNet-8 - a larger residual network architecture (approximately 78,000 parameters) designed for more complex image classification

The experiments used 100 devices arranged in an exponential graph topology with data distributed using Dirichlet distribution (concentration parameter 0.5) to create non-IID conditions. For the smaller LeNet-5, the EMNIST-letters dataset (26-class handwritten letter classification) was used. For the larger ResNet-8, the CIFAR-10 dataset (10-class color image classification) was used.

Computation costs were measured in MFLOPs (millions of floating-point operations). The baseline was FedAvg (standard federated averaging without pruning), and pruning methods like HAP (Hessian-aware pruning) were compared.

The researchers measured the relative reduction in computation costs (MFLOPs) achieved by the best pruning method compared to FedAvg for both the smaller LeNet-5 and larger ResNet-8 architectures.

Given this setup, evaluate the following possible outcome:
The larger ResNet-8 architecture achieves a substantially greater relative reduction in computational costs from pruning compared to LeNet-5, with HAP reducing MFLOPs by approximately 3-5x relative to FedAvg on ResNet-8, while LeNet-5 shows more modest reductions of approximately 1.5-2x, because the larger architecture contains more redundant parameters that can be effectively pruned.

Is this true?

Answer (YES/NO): NO